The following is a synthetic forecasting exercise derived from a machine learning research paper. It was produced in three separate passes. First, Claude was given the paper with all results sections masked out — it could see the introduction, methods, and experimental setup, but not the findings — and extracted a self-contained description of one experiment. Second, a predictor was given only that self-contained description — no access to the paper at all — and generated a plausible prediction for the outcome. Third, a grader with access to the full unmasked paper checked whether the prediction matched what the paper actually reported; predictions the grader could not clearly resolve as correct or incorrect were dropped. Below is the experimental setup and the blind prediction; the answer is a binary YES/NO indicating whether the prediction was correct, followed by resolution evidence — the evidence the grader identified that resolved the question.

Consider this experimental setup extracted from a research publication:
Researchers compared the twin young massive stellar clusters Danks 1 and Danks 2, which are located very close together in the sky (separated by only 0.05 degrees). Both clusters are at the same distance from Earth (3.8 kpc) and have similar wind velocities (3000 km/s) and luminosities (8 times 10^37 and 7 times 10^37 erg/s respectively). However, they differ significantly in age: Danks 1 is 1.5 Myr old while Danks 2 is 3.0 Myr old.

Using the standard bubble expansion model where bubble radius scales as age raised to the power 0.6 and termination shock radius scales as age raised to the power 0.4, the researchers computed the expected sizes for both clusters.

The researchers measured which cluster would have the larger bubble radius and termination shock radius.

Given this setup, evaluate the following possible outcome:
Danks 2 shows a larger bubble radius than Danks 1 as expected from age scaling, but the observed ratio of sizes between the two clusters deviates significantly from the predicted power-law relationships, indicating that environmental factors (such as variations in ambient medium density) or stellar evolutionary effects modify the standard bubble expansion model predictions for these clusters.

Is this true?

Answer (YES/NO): NO